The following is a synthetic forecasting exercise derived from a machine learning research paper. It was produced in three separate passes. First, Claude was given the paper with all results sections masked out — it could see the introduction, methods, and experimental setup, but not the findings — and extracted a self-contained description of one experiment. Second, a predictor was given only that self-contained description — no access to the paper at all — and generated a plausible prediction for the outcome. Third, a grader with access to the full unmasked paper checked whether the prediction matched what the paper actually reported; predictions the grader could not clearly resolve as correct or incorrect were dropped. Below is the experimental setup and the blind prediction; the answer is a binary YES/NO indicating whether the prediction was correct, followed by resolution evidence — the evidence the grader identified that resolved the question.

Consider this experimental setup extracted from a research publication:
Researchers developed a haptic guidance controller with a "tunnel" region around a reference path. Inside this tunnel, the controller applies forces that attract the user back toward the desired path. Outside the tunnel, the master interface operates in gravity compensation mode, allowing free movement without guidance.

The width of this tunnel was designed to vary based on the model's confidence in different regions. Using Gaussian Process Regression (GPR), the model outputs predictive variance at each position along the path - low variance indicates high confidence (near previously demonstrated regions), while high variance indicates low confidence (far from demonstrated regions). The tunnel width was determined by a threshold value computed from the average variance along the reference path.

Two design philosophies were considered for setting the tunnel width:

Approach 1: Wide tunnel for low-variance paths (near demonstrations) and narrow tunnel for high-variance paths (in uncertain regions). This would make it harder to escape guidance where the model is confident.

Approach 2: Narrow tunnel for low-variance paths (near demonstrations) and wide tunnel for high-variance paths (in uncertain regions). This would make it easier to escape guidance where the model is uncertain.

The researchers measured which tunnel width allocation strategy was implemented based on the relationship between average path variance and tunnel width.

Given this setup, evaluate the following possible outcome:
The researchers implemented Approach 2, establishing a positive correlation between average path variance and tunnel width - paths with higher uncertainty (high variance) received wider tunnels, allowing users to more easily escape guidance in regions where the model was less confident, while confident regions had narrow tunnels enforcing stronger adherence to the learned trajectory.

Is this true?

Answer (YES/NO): NO